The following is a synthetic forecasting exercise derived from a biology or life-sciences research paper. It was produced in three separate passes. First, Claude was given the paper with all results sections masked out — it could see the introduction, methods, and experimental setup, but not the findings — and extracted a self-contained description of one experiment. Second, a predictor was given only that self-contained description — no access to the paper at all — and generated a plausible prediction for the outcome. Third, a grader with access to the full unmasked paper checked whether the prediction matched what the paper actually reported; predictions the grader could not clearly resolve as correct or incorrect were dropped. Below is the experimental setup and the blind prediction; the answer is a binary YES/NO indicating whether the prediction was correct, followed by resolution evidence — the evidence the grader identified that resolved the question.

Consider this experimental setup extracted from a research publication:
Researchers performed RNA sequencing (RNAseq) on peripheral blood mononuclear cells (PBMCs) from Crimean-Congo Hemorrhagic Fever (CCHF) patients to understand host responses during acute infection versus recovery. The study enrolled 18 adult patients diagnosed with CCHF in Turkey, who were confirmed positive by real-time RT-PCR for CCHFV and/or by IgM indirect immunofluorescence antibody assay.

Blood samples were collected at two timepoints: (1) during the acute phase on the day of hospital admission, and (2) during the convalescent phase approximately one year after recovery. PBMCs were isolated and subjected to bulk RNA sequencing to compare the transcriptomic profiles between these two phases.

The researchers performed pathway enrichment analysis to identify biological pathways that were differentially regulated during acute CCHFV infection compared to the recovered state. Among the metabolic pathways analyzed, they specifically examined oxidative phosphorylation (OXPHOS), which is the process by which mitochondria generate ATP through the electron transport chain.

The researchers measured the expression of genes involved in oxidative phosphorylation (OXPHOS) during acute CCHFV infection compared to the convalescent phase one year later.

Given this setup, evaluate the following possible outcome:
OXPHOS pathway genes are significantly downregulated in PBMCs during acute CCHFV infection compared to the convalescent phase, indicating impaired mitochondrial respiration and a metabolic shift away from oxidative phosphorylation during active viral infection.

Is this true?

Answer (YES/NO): NO